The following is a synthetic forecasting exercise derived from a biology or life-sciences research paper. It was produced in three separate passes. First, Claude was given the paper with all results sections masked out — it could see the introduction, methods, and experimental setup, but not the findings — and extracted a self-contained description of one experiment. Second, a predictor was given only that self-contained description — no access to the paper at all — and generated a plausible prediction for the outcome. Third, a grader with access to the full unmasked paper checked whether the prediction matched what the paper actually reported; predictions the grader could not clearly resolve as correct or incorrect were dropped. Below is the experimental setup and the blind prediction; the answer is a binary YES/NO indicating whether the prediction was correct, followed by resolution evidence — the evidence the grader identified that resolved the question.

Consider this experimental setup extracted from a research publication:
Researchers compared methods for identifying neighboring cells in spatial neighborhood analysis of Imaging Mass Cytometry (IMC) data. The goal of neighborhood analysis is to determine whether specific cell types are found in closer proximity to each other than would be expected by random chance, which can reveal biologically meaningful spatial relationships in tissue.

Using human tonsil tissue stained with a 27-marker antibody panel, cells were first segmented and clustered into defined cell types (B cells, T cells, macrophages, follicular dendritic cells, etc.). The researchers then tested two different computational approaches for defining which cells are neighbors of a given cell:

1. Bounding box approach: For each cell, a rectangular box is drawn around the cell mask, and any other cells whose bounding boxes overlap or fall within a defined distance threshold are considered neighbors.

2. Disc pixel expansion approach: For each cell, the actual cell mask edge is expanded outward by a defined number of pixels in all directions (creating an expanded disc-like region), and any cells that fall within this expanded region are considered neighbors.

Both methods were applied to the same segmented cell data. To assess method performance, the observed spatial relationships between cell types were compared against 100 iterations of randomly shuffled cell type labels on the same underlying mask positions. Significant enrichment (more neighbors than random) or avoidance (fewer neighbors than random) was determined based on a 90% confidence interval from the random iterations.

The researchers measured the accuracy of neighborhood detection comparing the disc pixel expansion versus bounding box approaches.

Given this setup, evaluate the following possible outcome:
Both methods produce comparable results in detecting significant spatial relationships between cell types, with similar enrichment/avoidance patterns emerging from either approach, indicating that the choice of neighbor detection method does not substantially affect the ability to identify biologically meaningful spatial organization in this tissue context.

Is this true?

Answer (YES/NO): NO